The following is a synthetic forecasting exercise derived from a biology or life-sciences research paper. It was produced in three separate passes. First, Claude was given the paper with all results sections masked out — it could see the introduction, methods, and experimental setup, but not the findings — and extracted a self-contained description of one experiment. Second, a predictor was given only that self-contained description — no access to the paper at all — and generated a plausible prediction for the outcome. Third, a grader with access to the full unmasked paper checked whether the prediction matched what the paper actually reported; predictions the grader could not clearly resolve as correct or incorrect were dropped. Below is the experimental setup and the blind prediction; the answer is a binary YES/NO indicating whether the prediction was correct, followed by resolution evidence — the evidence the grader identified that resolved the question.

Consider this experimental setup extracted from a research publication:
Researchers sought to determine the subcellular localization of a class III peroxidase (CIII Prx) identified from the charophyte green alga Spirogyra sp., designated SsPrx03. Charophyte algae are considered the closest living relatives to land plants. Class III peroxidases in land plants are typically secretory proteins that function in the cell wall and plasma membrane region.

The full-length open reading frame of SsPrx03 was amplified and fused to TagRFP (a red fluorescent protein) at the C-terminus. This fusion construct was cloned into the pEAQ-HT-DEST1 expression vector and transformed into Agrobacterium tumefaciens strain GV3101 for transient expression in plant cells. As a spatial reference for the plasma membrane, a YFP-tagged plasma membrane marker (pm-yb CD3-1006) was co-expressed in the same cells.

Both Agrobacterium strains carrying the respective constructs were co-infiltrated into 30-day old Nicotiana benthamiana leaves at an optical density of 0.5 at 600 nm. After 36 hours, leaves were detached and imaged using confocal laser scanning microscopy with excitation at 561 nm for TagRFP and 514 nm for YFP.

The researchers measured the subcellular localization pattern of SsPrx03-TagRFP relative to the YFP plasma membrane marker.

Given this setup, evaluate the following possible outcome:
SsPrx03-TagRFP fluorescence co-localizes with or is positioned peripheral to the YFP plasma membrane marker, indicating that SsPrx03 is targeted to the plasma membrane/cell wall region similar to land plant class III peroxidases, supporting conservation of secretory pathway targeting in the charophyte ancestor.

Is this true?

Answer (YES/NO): NO